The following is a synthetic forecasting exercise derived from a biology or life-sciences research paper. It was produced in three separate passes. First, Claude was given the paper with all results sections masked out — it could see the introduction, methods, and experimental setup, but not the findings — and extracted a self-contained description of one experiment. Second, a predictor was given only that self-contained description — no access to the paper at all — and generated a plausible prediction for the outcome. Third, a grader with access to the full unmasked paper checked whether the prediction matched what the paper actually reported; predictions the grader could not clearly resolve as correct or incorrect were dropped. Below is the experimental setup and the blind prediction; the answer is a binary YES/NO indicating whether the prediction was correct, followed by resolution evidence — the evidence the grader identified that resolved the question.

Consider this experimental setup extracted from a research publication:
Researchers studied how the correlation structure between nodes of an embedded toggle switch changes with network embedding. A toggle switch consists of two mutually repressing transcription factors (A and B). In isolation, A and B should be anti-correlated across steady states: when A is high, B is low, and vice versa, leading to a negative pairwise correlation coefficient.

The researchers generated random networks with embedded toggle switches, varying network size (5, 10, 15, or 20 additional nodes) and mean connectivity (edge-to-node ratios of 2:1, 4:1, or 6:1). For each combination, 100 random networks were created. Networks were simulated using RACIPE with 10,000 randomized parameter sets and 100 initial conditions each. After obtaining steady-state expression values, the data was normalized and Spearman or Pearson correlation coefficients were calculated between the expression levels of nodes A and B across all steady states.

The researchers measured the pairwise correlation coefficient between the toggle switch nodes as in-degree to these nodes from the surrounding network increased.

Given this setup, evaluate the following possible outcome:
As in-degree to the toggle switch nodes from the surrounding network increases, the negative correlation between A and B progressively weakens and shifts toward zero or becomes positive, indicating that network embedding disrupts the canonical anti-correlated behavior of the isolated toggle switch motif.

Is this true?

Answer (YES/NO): YES